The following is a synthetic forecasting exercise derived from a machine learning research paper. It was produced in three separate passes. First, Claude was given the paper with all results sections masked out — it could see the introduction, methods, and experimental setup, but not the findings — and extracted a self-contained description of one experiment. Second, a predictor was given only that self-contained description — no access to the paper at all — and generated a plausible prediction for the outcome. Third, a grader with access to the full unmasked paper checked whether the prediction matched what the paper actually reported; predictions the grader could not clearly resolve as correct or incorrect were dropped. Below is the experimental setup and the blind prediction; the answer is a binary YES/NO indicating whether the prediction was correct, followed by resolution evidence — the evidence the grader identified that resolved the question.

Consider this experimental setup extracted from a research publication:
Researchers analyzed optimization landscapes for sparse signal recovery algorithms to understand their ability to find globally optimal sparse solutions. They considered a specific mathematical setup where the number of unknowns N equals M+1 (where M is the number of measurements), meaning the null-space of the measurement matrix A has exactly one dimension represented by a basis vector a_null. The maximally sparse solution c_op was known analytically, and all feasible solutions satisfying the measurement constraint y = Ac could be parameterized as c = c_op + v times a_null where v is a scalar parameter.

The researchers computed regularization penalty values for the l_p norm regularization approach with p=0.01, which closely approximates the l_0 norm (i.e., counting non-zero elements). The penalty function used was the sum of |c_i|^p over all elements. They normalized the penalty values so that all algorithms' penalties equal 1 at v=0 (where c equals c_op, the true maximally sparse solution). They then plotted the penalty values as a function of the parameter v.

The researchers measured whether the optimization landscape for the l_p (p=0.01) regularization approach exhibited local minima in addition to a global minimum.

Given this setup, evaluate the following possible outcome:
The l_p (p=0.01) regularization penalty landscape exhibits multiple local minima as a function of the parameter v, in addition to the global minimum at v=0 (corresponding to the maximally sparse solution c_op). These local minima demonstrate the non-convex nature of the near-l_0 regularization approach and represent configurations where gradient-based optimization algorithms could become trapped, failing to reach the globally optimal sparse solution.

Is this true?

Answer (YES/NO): YES